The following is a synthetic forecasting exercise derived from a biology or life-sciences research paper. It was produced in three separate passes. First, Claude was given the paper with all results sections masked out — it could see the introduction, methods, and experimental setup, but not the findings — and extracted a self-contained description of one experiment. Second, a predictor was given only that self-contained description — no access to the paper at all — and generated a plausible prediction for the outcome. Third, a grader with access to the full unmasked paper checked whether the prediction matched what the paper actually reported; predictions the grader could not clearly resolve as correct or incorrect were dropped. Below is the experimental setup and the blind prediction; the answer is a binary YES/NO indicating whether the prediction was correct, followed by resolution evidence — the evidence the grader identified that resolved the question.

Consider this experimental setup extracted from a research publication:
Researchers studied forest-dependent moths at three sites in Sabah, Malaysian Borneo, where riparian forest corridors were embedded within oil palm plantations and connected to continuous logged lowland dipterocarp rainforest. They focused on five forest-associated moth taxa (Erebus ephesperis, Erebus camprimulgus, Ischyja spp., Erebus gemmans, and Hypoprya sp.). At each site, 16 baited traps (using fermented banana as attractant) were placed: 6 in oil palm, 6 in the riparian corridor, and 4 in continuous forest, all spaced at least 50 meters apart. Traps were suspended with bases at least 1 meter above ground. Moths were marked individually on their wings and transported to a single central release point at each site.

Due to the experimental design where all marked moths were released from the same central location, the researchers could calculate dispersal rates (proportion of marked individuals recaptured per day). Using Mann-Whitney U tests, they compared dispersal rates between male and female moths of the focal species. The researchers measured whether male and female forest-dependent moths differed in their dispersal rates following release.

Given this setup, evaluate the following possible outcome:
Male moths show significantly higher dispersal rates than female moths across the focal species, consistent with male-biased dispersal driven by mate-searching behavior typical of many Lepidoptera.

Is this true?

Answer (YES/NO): NO